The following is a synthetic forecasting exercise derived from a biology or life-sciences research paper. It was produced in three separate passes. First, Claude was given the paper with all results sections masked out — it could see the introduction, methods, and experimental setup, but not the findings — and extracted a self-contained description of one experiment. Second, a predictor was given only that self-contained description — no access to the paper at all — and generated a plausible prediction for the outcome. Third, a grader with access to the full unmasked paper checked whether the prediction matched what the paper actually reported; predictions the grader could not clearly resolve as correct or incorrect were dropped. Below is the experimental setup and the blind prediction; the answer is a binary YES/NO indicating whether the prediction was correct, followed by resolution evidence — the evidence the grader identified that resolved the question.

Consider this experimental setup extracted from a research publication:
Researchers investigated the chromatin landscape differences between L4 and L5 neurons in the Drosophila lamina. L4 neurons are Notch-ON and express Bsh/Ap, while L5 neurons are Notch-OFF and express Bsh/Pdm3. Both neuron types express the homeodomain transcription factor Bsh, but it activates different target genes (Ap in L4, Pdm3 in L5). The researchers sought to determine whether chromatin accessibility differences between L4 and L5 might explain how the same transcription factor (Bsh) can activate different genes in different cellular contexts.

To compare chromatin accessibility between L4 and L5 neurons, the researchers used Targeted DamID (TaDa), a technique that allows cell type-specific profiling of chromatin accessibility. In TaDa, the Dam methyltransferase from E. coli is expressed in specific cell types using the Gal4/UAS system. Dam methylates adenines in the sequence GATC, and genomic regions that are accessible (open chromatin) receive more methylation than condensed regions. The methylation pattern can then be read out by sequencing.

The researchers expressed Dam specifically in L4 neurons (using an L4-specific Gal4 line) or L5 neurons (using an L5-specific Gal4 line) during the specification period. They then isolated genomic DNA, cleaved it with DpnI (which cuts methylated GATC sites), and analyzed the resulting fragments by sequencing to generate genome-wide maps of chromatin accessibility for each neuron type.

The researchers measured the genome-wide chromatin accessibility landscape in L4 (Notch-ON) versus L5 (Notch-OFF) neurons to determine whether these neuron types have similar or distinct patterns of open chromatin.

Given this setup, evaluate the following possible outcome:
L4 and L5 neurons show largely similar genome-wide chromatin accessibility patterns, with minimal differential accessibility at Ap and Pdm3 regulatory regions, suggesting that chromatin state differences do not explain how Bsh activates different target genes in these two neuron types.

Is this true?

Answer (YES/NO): NO